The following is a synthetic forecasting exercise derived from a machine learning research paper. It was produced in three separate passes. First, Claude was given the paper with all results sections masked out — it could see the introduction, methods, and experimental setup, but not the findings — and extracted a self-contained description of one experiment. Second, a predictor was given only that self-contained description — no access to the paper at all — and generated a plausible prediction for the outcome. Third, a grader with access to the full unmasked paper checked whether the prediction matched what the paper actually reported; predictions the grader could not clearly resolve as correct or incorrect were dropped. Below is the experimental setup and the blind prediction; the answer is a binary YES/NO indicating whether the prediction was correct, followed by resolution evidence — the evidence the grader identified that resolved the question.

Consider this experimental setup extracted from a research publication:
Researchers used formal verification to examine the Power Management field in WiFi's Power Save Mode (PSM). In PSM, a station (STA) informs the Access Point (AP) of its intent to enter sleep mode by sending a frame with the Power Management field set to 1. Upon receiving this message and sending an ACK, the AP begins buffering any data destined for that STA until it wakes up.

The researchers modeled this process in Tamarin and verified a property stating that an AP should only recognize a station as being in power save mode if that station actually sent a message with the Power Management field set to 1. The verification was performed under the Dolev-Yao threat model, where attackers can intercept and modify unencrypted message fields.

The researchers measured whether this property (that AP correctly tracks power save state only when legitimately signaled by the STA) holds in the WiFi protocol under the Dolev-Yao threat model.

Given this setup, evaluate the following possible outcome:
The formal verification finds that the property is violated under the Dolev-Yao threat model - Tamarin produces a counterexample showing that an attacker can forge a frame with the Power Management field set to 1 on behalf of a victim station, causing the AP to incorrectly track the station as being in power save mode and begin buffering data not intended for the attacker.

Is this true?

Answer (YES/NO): YES